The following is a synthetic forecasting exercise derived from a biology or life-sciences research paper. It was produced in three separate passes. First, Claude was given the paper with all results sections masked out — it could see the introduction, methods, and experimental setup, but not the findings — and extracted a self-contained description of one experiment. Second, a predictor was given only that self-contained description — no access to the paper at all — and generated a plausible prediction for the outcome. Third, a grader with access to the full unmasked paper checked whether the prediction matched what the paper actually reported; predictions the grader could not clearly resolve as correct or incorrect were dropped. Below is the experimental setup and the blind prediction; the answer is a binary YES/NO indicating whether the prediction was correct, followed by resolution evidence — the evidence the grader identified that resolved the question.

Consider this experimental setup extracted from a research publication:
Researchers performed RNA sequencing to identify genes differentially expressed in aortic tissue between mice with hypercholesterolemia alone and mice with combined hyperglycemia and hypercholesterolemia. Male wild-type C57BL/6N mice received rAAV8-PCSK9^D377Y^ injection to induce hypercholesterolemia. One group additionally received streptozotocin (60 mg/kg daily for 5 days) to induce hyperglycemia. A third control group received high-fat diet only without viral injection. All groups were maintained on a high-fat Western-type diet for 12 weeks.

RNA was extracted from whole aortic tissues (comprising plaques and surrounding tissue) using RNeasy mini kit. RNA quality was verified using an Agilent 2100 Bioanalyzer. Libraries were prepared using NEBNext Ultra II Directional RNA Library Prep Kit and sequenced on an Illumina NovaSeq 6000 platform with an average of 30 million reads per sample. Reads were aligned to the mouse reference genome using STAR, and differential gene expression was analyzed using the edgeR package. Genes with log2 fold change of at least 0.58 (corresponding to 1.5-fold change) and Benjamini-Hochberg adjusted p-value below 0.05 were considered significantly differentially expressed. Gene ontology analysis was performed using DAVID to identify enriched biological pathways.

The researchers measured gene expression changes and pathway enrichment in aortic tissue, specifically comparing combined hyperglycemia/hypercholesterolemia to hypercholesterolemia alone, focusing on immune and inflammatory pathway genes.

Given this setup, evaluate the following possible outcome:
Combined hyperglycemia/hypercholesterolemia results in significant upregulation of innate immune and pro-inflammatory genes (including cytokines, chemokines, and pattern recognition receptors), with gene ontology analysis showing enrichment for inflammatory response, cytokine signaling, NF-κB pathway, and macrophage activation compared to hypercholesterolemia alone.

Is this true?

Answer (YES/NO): NO